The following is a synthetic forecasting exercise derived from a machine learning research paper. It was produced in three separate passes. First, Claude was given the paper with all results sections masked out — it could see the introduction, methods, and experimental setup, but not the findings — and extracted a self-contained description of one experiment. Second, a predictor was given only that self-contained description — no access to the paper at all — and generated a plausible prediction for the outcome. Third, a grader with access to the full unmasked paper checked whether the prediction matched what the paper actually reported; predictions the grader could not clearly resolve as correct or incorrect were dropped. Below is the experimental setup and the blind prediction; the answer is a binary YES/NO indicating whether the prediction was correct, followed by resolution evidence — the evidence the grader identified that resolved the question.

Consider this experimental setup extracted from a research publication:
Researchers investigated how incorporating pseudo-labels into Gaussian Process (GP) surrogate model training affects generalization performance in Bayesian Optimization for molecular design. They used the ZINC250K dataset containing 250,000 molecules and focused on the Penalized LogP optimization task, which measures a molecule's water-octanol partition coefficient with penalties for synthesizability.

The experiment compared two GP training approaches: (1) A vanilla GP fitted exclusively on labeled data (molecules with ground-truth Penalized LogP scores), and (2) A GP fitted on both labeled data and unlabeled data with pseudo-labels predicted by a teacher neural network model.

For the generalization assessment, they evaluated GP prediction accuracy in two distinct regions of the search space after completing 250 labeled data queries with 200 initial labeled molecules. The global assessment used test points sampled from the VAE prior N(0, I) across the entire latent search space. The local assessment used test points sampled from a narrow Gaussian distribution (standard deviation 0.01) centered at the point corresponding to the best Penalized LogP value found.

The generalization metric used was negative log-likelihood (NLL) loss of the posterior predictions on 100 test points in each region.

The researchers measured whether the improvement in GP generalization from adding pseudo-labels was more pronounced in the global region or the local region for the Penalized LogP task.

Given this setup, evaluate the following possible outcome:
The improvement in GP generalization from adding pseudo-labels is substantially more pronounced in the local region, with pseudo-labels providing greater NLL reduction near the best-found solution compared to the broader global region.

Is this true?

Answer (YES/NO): YES